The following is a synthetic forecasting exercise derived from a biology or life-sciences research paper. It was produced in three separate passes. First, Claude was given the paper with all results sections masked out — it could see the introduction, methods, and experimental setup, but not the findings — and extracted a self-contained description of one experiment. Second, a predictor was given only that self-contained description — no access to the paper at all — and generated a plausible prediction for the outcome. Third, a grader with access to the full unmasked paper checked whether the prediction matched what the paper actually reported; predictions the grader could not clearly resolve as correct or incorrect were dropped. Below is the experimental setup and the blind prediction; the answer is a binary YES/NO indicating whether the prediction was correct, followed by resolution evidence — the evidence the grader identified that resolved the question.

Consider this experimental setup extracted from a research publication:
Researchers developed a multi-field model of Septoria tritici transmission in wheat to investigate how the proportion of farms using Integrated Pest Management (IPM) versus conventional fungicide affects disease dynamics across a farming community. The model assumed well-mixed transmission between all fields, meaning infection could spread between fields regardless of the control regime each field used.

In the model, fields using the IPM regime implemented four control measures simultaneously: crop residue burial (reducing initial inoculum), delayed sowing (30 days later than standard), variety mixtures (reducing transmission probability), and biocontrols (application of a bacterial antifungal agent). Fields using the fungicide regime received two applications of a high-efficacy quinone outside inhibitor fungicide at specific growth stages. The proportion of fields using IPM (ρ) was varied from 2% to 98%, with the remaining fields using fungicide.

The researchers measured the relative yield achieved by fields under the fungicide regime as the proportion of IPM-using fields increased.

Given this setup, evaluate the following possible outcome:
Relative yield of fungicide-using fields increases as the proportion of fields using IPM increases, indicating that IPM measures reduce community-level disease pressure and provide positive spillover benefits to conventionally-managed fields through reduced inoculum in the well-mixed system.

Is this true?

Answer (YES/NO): YES